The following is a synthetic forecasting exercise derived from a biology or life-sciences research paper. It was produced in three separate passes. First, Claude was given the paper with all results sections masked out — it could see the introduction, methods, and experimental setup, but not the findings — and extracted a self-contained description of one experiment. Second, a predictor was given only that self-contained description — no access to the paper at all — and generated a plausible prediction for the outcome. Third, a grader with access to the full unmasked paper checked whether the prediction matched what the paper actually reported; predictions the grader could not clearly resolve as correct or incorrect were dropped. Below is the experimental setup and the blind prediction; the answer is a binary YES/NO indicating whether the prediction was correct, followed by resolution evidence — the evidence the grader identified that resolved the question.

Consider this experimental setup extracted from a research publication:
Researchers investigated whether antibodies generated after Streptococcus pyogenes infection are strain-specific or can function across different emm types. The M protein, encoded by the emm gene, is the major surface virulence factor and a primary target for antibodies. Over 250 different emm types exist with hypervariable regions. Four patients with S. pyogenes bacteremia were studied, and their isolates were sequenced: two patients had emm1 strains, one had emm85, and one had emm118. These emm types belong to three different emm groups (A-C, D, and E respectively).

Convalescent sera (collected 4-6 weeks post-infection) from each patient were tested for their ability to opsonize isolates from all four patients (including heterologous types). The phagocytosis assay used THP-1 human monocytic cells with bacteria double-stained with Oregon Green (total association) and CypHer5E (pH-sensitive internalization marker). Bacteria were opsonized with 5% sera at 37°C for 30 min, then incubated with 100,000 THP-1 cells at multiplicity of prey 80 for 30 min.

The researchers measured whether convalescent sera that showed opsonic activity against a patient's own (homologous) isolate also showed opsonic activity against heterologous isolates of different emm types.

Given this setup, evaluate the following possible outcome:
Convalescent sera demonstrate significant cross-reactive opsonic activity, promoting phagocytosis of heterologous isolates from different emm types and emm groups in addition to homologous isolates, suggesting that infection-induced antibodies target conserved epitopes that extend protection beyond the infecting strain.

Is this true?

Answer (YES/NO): NO